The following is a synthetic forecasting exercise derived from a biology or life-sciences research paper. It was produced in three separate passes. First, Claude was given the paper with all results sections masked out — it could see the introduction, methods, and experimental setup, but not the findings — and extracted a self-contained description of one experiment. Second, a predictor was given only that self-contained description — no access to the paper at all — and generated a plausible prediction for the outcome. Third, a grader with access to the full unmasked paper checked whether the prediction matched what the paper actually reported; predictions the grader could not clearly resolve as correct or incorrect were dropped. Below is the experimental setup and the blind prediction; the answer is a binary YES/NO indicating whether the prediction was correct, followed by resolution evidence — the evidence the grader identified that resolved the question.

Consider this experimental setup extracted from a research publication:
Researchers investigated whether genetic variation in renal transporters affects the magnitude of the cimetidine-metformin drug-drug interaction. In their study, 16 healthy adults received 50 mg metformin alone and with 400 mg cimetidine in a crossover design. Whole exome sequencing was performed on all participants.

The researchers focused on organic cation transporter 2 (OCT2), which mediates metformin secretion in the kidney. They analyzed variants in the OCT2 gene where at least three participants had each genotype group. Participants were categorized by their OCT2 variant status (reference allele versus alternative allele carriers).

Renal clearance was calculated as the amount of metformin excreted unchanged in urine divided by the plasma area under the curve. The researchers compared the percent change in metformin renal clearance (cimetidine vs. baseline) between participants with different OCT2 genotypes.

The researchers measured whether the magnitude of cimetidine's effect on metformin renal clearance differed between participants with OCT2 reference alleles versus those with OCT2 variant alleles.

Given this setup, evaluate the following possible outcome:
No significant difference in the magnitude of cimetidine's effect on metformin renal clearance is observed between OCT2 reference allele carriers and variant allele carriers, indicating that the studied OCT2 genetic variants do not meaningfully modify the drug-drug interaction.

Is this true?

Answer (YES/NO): NO